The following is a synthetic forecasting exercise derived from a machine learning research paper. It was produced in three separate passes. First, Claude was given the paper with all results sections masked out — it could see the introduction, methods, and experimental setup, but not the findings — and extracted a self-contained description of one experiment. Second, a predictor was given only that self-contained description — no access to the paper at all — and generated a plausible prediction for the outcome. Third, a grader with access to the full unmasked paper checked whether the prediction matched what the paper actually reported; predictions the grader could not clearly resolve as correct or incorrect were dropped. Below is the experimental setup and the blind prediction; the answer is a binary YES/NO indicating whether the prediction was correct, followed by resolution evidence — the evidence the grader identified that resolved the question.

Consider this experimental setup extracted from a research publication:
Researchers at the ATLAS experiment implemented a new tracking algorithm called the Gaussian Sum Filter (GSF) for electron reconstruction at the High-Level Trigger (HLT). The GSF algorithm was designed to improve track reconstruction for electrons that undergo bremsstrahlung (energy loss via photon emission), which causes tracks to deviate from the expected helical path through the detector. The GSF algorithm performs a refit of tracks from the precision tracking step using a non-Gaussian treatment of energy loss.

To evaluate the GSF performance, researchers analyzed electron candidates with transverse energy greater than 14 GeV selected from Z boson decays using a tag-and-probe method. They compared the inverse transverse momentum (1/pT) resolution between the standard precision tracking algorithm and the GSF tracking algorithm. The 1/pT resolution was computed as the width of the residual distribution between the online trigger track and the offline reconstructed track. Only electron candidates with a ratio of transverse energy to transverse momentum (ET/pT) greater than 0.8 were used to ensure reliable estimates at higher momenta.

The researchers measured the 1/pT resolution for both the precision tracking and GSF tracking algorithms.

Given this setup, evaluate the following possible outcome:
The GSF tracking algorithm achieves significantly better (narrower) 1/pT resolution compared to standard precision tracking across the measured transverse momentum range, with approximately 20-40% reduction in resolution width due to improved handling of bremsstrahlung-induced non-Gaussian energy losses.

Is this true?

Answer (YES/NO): NO